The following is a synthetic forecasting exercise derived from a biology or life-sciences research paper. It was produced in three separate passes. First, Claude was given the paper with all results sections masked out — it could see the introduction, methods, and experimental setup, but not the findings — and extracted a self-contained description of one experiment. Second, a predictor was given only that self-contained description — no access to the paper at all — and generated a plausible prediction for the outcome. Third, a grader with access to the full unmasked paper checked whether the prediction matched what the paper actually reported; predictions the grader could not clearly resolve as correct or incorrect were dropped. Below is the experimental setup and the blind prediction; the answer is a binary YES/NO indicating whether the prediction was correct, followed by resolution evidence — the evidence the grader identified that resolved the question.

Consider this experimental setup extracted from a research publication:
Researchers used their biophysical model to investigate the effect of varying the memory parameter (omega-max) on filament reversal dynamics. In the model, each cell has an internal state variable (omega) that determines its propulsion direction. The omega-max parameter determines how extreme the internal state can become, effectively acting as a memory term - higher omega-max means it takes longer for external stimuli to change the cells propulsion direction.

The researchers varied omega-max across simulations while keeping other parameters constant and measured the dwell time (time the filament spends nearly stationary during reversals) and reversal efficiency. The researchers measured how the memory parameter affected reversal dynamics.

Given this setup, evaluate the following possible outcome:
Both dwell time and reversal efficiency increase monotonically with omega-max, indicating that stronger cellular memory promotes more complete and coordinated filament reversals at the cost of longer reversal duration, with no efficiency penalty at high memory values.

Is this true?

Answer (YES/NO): NO